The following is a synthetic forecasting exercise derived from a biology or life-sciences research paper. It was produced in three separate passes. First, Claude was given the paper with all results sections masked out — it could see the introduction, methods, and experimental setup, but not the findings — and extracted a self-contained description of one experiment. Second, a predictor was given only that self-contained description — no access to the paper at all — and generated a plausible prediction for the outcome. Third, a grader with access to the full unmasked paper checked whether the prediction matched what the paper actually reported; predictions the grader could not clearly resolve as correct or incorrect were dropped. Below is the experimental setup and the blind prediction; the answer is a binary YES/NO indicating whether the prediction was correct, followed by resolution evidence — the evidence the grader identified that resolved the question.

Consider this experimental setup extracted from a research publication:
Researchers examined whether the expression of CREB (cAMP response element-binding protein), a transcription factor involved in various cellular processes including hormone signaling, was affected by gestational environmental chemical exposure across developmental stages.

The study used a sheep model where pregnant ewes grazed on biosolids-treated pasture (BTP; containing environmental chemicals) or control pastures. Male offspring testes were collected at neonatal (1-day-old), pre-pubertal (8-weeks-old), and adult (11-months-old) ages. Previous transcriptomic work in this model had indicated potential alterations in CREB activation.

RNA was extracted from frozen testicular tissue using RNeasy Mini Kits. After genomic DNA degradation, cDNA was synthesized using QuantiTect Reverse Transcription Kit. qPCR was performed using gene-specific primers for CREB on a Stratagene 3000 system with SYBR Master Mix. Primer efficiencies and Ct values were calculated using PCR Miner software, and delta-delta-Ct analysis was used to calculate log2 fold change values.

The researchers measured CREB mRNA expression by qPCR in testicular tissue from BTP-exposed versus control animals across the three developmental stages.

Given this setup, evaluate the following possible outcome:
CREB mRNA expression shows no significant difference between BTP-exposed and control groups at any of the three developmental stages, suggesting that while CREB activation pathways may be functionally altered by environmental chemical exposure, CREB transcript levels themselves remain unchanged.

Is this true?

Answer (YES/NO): NO